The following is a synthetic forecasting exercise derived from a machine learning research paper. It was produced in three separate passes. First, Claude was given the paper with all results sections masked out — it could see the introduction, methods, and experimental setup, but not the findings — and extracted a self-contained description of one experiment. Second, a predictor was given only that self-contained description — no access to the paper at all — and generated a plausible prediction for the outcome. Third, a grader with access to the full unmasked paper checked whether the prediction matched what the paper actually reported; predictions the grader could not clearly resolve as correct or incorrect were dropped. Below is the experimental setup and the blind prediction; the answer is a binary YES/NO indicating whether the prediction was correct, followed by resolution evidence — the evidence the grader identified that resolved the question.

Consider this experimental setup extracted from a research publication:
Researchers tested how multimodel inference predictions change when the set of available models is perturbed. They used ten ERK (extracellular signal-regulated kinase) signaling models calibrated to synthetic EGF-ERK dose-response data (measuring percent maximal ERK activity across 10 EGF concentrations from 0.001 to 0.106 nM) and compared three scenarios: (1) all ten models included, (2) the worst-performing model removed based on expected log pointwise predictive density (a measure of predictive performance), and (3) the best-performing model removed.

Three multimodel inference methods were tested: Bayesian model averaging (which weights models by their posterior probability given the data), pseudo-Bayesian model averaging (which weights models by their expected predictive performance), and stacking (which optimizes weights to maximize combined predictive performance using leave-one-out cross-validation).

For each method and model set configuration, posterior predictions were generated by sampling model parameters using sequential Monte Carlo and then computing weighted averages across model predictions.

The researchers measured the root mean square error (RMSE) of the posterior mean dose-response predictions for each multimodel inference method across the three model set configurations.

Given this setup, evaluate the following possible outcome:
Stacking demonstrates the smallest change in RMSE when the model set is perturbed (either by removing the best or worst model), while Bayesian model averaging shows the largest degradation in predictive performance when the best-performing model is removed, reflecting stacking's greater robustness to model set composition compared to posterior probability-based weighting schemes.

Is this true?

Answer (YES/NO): NO